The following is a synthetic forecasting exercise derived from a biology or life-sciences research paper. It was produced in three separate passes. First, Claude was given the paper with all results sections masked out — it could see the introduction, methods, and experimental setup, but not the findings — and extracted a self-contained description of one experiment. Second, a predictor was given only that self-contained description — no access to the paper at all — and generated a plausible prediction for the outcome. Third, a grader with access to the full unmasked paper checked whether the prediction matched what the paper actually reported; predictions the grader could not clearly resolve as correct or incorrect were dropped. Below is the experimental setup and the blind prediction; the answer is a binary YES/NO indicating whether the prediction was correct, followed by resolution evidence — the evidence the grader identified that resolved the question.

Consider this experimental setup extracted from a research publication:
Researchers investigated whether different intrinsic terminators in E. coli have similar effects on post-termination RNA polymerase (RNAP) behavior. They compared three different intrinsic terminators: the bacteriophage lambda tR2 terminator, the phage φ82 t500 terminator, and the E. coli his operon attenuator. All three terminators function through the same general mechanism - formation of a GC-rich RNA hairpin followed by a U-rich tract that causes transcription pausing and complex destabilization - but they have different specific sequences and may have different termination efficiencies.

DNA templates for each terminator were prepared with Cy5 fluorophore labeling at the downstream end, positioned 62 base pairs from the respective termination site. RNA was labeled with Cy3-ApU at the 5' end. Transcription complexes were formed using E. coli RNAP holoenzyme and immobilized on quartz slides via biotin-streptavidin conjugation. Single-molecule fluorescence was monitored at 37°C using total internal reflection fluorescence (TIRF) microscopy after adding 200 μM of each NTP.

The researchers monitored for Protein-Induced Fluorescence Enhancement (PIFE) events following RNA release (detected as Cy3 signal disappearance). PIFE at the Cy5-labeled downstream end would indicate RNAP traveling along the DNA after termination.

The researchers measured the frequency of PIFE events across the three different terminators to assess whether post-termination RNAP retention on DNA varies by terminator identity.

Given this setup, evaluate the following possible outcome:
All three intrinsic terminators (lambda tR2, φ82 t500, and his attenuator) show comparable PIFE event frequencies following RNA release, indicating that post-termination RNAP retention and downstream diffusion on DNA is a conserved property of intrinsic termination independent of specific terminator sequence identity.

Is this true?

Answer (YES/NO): NO